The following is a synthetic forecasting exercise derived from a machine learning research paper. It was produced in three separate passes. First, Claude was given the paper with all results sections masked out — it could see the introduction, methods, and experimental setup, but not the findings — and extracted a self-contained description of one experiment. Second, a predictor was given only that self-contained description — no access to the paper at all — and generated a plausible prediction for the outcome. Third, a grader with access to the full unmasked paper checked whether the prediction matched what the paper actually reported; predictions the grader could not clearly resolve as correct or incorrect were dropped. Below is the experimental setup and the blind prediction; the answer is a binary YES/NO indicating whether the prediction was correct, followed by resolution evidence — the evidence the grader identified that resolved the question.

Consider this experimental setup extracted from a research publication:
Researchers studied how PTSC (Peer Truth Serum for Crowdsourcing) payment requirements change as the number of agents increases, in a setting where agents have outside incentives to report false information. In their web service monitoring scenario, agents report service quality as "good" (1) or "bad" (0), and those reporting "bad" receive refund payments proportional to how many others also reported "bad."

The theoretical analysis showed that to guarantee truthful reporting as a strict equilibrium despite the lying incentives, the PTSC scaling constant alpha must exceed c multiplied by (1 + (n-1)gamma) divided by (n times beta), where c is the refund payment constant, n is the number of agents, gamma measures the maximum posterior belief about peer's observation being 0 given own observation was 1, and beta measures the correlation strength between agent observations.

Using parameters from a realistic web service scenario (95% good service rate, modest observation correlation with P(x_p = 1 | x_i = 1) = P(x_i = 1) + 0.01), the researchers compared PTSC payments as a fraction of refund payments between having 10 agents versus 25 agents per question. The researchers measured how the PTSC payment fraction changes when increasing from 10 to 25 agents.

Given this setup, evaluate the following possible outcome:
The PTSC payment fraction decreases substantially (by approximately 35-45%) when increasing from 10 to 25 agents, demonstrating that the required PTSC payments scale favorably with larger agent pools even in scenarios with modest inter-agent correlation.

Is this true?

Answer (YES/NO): YES